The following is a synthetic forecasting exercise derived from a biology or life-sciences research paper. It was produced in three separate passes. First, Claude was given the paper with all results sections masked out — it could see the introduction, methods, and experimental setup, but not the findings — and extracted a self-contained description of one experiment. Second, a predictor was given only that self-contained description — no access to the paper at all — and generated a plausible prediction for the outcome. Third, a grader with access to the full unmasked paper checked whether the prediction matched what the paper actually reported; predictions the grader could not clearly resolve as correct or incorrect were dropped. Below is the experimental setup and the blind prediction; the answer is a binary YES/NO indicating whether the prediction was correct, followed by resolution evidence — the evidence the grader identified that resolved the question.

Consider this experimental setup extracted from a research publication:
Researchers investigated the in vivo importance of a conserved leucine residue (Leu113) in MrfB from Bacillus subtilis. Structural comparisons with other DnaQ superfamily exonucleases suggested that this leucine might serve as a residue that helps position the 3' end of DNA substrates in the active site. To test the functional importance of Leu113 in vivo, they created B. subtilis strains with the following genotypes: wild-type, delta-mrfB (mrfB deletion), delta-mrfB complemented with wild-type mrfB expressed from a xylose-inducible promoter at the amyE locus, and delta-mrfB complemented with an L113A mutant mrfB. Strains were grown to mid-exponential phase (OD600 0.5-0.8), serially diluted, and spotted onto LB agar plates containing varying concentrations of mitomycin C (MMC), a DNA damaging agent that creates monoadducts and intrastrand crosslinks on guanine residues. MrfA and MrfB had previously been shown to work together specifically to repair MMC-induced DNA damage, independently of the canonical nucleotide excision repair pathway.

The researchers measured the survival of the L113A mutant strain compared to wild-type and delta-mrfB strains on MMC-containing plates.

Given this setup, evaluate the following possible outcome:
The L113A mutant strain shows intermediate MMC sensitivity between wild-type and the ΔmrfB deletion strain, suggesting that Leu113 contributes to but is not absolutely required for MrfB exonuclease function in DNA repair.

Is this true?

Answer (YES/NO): NO